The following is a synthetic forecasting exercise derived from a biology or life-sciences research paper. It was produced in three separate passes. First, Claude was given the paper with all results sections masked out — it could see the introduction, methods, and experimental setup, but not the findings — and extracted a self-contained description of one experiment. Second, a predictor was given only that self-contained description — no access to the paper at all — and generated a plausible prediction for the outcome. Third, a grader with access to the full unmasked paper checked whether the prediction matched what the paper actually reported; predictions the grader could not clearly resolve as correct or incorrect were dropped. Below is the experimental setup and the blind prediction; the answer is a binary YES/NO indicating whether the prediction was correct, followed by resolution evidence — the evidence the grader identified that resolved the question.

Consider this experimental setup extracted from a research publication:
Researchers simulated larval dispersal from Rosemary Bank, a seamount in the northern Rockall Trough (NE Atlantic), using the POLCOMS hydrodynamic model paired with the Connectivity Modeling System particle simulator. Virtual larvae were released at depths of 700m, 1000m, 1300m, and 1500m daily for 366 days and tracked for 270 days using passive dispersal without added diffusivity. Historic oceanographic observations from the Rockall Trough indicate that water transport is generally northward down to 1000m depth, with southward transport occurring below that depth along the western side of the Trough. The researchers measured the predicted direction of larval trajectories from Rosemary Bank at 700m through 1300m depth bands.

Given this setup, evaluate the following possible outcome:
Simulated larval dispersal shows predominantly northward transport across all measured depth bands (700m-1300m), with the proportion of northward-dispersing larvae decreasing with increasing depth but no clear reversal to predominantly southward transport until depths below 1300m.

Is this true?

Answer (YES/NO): NO